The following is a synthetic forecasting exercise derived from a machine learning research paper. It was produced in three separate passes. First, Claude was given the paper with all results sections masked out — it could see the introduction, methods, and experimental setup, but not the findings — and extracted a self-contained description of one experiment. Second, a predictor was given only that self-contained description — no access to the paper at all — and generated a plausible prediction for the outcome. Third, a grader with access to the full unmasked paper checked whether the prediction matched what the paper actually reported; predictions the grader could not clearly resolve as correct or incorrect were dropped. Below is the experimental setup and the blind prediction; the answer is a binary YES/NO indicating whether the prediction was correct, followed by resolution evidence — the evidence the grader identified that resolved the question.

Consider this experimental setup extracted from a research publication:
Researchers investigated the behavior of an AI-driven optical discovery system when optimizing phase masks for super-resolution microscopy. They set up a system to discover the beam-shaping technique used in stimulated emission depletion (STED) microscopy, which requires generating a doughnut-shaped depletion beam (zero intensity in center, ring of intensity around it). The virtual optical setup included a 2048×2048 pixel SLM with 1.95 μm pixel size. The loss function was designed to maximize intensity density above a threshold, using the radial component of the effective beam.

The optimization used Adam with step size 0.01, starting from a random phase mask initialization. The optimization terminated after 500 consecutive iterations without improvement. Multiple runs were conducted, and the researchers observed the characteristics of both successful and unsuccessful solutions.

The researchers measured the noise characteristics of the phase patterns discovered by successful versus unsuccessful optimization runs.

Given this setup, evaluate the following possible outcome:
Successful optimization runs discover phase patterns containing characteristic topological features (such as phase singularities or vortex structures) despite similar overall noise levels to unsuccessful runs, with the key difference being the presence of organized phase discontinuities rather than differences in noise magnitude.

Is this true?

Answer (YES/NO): NO